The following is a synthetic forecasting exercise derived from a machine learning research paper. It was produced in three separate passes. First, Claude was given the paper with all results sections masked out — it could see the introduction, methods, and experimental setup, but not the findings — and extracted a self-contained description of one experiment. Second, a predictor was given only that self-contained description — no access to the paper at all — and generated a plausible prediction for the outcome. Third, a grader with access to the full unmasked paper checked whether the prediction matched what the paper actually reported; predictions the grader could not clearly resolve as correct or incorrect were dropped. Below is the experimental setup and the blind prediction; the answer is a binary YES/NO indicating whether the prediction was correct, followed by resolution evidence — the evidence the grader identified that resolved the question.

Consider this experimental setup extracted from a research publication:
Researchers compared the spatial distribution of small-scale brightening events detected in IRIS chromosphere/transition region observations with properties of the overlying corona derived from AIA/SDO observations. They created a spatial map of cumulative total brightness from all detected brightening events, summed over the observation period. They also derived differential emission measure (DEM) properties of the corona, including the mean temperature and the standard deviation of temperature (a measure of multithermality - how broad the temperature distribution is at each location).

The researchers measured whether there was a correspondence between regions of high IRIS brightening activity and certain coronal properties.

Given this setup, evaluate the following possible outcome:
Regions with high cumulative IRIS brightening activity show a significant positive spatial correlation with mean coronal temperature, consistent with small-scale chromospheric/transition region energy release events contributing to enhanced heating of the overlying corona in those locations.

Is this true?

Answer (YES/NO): NO